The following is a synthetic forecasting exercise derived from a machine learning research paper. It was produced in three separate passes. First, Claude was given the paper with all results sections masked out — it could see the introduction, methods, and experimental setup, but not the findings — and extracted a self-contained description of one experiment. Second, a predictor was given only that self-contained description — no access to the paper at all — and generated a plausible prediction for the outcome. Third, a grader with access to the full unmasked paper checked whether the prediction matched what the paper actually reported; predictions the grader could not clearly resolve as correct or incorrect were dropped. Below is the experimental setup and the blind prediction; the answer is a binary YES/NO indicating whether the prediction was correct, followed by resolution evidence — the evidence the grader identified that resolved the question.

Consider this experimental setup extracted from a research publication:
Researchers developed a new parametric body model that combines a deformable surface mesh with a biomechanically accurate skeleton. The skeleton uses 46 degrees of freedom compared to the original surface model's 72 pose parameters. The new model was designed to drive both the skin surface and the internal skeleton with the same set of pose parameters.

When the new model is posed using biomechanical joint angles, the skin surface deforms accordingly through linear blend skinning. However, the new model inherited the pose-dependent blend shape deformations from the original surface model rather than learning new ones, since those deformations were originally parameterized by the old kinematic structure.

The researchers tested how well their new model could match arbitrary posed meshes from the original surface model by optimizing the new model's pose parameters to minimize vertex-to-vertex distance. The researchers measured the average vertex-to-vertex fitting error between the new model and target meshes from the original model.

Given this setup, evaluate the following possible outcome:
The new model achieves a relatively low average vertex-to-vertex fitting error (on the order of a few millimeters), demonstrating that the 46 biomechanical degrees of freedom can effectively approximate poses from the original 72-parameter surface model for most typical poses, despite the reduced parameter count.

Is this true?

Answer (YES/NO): NO